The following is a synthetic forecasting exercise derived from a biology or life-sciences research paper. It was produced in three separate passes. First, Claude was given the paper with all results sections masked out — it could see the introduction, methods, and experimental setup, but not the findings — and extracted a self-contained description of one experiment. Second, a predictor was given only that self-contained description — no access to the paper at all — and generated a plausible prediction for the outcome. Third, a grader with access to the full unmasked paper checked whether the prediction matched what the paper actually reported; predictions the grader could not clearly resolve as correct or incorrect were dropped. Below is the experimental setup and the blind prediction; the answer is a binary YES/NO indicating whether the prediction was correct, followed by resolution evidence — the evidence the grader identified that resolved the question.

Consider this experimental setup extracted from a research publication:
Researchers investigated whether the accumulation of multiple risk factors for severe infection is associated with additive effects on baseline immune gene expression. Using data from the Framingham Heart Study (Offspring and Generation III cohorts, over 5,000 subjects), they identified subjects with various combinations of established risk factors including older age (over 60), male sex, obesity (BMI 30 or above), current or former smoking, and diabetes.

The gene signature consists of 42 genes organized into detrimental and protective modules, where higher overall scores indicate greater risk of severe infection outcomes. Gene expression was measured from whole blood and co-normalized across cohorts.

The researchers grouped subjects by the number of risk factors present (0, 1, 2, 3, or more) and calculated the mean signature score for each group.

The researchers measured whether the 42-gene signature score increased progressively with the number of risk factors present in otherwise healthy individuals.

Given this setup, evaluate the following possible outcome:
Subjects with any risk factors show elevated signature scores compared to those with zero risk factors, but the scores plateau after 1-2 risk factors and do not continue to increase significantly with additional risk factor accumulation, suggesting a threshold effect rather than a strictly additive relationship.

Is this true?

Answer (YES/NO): NO